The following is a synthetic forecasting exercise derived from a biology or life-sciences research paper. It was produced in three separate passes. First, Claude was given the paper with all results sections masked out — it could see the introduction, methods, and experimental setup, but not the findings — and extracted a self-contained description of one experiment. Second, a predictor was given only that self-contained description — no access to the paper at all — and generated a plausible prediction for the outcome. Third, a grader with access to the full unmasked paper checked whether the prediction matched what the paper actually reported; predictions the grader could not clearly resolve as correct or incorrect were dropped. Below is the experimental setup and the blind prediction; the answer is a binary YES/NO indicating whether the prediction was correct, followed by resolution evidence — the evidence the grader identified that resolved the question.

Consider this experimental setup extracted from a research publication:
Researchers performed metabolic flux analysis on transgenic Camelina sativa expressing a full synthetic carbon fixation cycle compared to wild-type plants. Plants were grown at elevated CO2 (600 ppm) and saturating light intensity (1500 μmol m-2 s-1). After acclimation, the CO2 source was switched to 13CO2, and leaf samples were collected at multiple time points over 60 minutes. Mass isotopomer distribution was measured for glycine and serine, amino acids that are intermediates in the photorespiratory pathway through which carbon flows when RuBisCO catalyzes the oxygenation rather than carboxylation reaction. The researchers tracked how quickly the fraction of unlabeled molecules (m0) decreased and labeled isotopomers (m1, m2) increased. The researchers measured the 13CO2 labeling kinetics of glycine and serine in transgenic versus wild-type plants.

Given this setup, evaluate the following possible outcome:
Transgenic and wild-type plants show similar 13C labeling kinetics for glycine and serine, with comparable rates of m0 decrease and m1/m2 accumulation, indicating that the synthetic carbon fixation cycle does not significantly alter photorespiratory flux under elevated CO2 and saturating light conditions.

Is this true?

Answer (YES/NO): NO